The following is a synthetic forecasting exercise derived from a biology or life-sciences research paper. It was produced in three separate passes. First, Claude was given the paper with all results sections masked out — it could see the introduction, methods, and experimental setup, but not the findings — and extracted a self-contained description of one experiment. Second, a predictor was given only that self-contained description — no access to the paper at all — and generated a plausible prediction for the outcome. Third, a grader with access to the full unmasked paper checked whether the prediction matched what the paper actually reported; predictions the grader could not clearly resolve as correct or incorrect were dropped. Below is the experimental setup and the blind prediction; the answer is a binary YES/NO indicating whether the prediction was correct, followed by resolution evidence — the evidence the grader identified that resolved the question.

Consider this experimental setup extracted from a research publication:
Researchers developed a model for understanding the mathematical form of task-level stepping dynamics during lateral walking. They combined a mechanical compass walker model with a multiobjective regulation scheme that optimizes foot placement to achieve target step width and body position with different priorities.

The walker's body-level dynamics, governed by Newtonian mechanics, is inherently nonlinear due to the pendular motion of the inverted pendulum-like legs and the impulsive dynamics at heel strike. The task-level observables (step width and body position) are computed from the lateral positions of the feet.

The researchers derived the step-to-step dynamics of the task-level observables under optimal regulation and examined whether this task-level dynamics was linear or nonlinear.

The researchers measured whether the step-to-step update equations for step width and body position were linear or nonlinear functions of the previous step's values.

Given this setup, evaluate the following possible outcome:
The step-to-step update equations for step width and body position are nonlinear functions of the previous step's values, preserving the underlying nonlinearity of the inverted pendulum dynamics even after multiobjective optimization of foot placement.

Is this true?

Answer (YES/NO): NO